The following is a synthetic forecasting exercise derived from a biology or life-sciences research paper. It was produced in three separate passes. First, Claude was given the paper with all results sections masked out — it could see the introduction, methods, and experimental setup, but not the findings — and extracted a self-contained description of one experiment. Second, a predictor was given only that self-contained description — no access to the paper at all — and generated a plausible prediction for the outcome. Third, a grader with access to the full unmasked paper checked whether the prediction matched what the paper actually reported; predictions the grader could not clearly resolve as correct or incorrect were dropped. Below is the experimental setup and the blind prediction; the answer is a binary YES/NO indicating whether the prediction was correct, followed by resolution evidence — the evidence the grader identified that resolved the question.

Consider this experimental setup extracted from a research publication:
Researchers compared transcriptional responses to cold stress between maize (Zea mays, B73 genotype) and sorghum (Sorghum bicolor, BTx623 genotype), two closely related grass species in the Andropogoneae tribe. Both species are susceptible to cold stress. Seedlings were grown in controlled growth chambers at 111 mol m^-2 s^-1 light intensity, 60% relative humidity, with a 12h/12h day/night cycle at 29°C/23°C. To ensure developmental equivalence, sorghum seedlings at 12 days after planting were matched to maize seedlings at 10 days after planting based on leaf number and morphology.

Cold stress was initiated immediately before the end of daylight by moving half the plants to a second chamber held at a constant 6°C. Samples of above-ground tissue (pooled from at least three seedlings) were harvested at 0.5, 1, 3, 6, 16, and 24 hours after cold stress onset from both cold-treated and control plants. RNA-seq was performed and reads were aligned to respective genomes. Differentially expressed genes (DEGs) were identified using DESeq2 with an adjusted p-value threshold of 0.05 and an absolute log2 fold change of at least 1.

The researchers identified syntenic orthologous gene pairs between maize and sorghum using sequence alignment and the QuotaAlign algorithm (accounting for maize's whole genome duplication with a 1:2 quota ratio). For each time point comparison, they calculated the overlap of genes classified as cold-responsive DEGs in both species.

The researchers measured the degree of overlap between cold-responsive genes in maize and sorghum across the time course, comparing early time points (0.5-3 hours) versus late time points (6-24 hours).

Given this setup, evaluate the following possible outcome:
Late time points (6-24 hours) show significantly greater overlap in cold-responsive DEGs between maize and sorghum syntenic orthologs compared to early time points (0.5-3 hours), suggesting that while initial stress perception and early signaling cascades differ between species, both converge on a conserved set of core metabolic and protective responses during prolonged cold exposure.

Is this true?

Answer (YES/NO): NO